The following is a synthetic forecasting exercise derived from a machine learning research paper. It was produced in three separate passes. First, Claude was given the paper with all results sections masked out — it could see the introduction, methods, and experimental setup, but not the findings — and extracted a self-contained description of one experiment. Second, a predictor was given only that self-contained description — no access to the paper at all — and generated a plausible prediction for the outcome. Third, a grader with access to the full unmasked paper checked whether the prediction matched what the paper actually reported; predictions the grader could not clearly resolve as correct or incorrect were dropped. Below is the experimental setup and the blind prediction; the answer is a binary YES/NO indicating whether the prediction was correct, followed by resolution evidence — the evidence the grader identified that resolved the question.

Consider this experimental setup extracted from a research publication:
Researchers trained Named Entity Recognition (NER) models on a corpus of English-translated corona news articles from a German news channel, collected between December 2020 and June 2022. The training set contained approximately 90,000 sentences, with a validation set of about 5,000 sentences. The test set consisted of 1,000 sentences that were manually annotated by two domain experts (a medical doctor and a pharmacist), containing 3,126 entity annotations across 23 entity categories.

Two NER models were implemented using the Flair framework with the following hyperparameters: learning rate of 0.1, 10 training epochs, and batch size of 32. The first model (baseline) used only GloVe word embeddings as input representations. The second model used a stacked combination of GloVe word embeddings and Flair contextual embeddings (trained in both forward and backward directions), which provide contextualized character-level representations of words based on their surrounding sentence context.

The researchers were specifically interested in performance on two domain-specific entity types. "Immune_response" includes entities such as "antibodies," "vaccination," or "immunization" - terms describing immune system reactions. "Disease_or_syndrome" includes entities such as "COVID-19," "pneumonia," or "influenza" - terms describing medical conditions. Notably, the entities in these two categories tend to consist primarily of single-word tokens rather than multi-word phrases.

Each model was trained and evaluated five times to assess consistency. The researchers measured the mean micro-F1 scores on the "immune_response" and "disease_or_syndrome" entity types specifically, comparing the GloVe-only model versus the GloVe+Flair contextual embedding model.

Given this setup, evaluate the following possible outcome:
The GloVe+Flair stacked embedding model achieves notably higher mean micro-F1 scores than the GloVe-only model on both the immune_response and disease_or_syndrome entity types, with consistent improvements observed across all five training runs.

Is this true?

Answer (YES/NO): NO